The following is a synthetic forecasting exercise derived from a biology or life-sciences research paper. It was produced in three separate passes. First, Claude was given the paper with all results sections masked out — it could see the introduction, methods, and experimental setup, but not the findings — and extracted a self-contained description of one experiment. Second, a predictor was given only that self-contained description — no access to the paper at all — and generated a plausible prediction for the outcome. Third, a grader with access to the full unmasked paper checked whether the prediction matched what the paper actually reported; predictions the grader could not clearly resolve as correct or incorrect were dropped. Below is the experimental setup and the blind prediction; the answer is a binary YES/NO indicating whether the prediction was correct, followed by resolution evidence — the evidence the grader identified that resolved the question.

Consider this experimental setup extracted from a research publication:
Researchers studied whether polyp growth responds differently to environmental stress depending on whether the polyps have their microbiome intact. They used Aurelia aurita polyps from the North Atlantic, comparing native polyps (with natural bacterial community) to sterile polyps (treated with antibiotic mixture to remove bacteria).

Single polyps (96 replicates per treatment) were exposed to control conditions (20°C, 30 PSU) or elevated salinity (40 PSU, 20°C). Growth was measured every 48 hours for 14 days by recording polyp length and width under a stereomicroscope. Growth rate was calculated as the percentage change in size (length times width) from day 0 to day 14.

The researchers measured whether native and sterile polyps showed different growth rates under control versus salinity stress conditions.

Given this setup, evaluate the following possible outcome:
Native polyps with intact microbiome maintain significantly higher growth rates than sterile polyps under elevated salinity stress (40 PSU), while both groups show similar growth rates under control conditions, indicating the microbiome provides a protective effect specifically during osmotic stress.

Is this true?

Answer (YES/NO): NO